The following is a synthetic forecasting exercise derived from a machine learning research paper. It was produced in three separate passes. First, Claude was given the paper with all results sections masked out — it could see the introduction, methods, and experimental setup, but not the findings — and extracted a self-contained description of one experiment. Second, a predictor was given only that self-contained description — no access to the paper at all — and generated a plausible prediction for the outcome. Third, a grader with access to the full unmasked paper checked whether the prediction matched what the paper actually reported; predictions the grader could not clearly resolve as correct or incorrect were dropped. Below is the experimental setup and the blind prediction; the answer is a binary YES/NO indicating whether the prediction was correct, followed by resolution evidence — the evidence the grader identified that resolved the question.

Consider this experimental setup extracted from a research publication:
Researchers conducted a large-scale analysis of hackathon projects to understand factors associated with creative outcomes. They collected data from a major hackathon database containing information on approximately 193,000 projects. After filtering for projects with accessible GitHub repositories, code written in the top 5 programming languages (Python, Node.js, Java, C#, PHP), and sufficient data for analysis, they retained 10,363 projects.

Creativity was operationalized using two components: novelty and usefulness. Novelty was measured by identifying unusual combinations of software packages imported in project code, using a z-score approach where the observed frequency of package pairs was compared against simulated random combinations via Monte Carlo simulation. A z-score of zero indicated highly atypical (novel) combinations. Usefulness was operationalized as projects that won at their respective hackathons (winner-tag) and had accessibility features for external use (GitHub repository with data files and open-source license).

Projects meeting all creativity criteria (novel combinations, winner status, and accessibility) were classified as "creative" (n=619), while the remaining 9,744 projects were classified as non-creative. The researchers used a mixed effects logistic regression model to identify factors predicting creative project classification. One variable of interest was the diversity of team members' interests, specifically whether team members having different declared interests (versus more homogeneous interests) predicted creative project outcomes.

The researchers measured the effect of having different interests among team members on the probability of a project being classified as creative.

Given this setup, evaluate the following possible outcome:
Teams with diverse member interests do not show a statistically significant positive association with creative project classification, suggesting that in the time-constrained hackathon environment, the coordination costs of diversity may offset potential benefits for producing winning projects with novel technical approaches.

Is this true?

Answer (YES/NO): YES